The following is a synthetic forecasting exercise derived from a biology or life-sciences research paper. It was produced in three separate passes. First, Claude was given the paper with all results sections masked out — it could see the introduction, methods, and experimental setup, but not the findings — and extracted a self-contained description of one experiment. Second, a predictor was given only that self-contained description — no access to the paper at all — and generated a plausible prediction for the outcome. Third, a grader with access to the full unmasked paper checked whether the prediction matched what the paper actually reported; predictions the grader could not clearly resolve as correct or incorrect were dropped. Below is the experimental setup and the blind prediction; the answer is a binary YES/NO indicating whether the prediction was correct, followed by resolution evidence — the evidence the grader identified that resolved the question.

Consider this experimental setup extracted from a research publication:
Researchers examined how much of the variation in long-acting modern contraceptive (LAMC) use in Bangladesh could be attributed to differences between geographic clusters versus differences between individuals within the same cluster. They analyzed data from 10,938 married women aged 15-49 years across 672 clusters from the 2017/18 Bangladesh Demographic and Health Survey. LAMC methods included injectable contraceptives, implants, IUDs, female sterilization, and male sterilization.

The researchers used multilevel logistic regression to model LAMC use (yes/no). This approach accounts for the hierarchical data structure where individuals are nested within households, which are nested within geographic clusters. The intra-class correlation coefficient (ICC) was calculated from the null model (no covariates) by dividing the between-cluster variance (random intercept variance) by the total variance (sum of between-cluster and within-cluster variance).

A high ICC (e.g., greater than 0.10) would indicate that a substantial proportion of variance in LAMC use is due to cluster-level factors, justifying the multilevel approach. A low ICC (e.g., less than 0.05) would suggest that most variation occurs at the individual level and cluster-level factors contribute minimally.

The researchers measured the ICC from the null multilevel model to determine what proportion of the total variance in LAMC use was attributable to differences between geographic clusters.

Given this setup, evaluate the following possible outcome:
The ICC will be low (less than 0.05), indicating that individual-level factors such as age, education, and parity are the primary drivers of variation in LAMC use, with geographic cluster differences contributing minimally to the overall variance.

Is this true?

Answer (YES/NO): NO